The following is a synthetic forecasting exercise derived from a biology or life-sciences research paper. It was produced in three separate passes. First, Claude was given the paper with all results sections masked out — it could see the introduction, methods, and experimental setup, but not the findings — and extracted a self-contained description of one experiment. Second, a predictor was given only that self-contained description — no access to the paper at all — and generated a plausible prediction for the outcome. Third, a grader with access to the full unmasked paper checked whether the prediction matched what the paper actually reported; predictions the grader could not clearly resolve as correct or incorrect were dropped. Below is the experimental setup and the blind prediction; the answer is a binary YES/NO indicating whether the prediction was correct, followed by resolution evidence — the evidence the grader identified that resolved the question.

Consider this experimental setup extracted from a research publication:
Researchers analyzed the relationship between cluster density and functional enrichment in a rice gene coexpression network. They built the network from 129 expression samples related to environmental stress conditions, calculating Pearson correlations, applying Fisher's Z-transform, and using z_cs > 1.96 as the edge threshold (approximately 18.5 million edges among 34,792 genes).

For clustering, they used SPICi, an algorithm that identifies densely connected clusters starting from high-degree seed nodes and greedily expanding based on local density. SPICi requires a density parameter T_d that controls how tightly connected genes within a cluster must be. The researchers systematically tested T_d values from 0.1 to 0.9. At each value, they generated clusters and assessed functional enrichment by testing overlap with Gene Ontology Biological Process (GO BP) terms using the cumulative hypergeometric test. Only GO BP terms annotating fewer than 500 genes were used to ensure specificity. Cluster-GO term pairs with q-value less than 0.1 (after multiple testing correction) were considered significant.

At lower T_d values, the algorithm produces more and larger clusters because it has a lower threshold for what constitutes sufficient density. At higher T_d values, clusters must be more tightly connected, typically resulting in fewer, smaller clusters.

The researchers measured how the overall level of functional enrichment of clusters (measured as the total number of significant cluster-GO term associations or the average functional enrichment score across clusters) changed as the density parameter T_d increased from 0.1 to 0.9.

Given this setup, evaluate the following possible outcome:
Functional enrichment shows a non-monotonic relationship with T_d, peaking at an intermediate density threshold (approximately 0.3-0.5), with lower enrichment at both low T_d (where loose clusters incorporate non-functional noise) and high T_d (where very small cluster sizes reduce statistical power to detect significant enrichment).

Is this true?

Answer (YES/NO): NO